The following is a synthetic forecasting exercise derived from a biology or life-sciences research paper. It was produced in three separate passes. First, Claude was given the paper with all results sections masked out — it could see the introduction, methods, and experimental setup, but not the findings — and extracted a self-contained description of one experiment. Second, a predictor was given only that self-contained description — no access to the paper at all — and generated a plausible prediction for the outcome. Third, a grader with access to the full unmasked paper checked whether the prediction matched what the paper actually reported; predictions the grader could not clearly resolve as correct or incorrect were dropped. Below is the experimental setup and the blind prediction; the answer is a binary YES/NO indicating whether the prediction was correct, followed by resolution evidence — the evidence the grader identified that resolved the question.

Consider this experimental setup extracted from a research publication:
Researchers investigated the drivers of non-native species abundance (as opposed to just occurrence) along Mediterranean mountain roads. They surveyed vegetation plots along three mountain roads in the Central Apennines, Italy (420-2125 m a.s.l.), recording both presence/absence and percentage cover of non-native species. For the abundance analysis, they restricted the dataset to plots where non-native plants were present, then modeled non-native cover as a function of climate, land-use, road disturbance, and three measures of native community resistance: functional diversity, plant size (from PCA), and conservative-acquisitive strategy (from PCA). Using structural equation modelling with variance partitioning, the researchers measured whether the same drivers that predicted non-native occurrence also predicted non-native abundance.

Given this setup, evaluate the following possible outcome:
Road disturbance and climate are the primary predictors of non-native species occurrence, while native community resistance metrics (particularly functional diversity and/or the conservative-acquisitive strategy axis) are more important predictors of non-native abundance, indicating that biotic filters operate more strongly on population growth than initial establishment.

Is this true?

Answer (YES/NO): NO